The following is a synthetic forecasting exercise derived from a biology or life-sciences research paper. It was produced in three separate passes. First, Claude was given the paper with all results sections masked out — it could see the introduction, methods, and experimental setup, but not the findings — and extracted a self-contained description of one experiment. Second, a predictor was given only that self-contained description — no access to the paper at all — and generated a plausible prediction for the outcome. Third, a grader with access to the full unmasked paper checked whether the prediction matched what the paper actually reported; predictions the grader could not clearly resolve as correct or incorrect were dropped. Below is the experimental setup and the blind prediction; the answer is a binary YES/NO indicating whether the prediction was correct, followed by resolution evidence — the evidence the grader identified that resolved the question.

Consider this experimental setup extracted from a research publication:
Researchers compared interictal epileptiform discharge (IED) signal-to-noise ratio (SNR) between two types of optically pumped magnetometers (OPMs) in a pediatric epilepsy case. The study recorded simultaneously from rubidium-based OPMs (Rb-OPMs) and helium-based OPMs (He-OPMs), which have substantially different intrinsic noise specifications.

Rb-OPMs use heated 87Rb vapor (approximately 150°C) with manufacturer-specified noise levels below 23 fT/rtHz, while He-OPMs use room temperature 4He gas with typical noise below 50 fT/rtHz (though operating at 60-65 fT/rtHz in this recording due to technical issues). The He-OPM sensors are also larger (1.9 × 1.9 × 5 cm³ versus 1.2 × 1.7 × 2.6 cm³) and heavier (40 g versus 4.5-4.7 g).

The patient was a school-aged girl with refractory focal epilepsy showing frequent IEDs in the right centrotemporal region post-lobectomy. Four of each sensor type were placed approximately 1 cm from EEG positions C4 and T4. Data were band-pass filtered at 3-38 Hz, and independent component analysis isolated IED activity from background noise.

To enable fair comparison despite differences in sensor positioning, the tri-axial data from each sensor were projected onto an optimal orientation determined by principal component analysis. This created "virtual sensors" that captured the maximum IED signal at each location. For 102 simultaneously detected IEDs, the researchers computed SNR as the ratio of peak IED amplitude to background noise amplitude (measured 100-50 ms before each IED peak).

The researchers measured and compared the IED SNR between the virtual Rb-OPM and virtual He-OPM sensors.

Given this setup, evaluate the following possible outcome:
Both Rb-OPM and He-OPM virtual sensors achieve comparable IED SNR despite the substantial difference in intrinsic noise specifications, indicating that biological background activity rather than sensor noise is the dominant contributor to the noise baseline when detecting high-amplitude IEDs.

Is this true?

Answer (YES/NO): NO